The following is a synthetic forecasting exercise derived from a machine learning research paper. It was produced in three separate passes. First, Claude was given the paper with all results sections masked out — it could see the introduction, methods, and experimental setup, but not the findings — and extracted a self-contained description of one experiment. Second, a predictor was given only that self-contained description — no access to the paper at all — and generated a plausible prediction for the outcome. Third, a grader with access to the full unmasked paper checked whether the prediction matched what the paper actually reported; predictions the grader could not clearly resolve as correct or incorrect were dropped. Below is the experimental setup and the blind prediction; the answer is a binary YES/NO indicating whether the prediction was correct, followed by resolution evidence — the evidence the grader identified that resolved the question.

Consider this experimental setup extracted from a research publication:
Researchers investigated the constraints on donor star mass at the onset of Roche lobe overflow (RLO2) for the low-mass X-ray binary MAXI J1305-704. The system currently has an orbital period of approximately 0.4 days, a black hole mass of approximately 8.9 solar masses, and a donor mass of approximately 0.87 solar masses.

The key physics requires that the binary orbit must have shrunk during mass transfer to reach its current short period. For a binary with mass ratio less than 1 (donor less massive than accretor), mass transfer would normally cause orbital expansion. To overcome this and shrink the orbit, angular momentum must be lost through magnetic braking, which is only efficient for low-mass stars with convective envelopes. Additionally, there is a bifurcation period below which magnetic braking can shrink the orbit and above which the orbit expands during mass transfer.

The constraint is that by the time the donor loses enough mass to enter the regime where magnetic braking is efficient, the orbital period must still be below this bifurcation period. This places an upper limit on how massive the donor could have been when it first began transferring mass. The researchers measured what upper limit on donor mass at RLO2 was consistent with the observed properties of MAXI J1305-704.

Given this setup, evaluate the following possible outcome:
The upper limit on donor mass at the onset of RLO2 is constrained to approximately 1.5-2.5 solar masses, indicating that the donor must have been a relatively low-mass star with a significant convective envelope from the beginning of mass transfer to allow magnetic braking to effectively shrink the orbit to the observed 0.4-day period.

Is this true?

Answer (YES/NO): NO